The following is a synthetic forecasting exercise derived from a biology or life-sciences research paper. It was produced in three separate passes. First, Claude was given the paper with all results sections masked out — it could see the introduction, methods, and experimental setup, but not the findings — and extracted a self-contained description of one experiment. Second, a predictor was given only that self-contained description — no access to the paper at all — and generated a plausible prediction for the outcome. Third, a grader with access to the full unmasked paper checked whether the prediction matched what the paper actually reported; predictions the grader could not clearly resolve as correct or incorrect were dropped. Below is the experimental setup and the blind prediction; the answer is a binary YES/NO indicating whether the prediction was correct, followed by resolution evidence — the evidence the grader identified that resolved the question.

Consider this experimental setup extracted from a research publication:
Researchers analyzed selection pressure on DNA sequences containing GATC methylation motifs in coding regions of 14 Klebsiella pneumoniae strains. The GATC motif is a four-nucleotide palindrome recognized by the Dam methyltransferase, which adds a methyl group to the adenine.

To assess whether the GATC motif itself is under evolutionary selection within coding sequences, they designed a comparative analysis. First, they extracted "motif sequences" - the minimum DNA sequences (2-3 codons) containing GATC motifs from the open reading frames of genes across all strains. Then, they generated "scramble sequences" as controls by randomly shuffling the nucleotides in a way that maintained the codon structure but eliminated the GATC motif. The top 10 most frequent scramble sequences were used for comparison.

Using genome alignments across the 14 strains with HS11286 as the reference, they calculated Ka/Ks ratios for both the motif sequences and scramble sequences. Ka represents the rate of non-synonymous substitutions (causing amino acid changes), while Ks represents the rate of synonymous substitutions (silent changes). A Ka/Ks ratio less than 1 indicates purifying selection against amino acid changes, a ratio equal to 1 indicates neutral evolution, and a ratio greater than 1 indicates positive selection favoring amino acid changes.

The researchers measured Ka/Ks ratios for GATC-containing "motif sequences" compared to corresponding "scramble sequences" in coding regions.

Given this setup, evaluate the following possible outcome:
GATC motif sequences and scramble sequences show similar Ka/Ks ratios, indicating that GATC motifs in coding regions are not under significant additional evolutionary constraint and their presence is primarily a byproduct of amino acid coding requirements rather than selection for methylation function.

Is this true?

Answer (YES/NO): NO